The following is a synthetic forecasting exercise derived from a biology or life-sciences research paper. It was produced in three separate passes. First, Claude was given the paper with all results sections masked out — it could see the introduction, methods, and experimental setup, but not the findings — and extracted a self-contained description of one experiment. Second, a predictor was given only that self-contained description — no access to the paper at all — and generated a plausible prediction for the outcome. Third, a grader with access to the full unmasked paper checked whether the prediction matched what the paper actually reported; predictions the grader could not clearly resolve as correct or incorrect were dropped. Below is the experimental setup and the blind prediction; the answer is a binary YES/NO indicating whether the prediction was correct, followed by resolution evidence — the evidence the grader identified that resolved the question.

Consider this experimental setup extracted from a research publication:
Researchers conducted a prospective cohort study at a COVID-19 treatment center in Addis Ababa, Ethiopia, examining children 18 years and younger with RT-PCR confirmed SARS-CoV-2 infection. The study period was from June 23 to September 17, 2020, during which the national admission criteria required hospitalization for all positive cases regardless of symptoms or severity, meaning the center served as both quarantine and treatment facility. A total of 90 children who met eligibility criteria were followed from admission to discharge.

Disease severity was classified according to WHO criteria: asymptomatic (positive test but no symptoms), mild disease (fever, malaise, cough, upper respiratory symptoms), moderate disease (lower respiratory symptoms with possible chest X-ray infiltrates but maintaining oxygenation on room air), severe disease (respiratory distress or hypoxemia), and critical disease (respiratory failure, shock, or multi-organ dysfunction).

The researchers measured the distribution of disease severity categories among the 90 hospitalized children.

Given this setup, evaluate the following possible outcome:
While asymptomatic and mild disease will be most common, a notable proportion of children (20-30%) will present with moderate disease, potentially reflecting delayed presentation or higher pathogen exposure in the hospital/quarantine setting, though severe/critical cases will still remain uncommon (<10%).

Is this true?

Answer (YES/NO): NO